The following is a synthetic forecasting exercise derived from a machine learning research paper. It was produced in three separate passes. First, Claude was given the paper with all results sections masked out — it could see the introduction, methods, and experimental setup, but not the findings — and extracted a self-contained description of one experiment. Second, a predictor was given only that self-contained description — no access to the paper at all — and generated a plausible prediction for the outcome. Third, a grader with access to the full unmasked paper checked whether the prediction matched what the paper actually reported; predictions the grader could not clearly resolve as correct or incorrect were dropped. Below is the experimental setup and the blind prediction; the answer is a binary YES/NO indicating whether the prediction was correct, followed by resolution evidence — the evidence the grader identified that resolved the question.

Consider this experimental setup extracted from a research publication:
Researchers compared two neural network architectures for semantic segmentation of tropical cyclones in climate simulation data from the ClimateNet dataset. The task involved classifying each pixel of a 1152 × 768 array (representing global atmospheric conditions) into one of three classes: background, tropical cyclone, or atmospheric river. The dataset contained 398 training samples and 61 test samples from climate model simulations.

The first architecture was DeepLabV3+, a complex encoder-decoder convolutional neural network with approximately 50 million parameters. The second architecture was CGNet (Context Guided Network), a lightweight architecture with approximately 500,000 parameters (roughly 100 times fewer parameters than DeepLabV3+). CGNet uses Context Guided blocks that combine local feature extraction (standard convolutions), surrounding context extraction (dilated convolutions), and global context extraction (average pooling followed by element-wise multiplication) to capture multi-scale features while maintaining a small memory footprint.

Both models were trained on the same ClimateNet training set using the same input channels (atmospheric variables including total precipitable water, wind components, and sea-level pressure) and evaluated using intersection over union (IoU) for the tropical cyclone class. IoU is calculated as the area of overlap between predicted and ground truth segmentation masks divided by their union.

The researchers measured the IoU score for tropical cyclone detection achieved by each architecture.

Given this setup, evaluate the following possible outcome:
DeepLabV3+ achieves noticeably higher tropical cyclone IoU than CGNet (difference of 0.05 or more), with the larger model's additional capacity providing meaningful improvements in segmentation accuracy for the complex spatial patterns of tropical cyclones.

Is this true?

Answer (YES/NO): NO